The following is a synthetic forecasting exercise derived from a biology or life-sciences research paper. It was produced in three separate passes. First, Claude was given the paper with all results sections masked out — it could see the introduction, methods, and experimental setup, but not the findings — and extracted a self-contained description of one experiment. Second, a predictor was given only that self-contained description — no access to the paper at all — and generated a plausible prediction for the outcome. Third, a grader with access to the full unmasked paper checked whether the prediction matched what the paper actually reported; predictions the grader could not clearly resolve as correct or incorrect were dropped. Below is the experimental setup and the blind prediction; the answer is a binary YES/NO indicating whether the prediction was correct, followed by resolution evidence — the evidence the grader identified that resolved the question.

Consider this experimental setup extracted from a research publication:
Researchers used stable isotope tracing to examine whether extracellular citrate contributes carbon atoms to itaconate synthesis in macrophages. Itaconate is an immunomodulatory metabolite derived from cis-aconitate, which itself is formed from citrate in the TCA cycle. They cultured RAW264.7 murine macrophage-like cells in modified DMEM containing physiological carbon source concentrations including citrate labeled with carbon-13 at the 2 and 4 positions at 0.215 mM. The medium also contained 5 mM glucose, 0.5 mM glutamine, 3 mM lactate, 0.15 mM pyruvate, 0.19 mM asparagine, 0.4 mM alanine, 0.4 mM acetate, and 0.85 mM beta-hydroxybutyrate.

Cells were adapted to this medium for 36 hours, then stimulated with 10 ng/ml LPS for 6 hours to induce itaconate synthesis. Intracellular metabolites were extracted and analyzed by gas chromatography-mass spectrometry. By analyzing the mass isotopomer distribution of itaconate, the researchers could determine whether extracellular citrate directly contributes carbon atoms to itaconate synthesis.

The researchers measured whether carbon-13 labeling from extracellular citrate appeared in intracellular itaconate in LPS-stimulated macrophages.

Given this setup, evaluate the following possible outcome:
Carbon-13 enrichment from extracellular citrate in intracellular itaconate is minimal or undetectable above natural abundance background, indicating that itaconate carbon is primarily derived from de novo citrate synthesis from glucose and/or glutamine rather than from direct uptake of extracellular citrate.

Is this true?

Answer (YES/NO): YES